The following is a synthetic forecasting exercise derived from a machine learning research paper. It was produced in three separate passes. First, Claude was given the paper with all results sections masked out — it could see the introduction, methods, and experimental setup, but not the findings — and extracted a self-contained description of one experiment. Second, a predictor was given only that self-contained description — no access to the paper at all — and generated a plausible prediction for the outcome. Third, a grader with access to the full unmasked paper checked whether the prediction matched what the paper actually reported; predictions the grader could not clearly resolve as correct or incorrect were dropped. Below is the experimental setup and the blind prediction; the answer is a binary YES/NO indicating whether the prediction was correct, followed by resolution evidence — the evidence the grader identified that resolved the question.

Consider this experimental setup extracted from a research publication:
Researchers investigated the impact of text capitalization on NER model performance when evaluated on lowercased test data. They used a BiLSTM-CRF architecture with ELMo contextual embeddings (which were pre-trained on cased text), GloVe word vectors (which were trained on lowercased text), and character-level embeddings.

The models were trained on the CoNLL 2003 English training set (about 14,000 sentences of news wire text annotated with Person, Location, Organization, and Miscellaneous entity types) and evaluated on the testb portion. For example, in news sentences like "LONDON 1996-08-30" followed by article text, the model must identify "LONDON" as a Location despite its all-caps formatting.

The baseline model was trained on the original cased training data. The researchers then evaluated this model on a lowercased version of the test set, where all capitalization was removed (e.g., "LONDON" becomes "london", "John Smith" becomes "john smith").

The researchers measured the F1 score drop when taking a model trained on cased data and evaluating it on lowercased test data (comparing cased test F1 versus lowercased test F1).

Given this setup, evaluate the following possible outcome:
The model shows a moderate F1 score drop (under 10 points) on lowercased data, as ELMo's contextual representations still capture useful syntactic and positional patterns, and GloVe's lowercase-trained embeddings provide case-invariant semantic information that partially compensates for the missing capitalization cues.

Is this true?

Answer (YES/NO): NO